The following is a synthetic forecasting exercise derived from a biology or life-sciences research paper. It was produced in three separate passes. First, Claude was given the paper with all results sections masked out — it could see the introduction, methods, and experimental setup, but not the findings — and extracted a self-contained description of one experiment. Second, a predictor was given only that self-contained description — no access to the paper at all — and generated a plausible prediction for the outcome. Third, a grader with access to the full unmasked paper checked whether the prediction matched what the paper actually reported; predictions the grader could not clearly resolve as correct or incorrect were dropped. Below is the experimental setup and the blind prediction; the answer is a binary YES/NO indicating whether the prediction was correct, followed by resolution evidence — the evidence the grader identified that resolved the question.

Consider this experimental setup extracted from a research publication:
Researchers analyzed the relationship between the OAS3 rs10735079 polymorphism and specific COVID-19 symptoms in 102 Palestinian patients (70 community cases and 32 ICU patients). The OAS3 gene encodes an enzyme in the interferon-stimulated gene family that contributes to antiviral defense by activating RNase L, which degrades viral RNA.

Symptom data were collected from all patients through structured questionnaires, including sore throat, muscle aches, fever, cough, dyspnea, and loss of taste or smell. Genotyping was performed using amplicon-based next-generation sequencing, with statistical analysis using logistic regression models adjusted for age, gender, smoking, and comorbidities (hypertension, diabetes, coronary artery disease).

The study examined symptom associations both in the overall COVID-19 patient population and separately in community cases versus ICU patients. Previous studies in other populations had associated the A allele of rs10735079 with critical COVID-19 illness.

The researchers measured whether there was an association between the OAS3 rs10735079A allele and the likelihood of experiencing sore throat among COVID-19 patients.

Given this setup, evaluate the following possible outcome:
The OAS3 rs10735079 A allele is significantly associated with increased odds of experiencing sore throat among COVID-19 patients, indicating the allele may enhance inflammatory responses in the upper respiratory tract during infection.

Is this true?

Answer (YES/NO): NO